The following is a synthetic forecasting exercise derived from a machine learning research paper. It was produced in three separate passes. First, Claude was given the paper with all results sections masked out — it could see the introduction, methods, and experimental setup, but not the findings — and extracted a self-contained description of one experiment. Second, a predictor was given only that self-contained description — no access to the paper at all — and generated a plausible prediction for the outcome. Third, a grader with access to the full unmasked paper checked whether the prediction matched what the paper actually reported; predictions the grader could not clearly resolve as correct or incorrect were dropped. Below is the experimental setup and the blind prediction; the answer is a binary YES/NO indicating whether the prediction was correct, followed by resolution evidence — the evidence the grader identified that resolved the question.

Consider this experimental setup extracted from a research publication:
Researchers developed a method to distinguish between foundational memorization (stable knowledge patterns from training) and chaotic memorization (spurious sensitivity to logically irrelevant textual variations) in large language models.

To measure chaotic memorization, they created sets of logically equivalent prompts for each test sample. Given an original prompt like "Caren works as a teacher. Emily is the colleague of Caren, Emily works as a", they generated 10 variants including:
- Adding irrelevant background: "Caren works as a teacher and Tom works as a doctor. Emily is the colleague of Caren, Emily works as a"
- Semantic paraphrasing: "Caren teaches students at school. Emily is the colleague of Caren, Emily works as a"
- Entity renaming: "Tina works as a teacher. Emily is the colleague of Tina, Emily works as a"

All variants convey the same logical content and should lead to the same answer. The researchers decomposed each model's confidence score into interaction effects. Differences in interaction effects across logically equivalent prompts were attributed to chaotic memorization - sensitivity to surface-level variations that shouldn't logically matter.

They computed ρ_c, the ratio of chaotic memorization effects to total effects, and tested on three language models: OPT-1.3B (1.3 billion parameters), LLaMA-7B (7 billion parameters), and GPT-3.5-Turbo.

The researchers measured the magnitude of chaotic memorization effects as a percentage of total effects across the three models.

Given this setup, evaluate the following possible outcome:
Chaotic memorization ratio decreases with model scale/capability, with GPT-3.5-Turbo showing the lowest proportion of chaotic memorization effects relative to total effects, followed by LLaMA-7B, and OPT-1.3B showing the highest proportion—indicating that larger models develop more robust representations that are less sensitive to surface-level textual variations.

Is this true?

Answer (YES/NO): NO